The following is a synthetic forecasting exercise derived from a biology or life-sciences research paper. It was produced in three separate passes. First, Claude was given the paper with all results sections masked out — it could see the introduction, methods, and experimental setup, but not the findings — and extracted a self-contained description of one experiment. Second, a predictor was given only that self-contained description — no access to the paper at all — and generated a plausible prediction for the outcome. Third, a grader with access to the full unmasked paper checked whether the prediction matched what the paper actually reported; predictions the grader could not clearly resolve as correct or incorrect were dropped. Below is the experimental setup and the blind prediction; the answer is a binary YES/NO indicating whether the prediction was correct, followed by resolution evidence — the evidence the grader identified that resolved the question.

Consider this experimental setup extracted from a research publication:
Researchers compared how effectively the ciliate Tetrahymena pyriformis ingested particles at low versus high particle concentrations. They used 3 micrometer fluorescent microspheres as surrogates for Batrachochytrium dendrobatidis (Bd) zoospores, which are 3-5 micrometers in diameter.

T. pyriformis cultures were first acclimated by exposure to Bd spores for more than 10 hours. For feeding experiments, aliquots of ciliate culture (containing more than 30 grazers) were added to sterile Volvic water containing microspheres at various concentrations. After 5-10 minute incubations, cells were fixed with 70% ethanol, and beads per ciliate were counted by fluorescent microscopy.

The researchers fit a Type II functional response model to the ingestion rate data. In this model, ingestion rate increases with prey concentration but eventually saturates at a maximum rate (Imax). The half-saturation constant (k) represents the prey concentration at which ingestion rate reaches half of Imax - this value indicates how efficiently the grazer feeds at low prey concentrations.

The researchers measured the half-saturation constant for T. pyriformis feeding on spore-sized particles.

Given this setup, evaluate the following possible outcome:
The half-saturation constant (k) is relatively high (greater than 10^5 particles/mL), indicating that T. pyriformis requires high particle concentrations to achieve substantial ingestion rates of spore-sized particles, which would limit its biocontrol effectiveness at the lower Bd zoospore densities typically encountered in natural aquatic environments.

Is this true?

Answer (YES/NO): NO